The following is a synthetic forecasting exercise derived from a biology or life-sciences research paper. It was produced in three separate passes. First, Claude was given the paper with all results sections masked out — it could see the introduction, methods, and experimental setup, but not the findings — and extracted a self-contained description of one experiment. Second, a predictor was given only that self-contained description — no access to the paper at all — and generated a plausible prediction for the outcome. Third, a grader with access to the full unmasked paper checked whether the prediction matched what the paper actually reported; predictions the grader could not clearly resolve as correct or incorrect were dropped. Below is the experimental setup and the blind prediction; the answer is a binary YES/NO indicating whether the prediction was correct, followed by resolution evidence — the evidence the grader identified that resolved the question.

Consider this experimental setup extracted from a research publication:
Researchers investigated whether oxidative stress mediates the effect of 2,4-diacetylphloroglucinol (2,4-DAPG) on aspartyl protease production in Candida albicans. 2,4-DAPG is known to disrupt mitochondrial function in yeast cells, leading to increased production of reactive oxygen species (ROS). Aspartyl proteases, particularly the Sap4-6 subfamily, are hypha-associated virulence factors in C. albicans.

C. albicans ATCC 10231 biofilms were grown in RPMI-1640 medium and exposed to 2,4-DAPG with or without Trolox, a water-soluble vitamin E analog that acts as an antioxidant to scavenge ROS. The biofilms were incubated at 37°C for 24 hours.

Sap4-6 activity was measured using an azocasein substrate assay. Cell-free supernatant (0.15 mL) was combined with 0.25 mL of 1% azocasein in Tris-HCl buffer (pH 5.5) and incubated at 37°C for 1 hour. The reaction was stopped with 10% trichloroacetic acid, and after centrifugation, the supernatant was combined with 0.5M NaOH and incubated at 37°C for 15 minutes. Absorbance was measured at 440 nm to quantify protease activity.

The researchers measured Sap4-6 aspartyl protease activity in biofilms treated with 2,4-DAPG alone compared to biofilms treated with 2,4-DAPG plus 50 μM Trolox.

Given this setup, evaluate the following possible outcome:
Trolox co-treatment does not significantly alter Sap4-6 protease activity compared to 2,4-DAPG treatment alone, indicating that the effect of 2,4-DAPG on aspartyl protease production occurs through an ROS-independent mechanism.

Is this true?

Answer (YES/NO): NO